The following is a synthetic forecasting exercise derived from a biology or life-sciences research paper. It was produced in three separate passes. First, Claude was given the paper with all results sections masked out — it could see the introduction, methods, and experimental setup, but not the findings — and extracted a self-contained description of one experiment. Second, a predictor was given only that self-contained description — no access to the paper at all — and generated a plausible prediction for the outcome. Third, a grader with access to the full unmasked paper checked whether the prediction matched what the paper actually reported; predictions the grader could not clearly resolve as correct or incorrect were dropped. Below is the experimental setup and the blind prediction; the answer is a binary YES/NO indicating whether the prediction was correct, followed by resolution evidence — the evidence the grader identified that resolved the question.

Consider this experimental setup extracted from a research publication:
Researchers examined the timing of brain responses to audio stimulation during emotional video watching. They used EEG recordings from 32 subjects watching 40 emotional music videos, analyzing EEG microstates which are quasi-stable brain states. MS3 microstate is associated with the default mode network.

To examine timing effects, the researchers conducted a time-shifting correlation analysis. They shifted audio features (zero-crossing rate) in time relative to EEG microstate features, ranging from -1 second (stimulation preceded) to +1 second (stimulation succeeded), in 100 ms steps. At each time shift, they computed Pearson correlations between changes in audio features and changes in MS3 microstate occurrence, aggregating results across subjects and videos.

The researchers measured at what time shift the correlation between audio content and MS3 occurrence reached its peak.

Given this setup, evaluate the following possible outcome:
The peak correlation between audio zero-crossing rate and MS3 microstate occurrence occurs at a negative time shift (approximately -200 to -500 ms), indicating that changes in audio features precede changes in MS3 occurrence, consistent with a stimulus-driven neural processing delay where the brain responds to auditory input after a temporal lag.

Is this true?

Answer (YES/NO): NO